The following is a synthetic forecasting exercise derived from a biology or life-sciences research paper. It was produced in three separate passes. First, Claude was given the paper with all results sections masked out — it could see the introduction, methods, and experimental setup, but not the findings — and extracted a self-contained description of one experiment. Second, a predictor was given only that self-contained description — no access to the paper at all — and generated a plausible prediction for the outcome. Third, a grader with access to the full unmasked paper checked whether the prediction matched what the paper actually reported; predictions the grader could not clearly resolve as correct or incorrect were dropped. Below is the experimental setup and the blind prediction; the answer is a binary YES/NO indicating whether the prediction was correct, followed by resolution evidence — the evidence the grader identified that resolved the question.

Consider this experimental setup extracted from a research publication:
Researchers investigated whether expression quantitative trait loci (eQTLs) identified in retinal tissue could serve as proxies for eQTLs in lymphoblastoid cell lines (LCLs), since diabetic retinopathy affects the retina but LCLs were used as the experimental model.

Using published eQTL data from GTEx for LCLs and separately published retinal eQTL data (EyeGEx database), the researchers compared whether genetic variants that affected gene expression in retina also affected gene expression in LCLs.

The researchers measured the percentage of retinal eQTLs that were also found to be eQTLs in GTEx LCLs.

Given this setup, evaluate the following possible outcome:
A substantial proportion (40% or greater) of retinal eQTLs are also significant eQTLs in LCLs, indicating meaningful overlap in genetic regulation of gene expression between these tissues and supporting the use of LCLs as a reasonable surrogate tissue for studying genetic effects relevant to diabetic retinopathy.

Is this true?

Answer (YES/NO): YES